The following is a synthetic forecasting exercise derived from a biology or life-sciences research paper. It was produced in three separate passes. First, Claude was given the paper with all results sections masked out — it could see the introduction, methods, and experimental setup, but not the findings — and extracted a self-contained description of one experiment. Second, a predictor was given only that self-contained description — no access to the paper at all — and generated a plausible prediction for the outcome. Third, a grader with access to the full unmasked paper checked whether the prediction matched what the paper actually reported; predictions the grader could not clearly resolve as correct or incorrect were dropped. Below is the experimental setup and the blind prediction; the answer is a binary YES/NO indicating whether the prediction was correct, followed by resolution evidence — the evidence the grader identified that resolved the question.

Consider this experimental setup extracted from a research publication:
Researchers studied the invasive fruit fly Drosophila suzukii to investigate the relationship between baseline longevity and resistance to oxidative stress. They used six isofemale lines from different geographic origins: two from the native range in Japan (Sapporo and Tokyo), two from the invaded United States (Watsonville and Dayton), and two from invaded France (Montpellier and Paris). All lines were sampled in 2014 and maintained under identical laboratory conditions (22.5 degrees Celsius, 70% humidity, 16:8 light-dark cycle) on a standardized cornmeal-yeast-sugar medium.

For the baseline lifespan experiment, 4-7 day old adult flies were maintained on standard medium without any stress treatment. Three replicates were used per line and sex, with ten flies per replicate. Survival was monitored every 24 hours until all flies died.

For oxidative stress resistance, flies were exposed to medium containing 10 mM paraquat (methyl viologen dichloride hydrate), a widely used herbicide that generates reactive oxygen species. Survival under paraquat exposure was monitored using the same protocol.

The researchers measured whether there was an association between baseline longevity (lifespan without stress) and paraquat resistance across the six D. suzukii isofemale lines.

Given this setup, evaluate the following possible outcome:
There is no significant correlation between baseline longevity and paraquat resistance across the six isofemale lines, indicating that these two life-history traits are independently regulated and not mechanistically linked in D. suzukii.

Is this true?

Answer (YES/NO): NO